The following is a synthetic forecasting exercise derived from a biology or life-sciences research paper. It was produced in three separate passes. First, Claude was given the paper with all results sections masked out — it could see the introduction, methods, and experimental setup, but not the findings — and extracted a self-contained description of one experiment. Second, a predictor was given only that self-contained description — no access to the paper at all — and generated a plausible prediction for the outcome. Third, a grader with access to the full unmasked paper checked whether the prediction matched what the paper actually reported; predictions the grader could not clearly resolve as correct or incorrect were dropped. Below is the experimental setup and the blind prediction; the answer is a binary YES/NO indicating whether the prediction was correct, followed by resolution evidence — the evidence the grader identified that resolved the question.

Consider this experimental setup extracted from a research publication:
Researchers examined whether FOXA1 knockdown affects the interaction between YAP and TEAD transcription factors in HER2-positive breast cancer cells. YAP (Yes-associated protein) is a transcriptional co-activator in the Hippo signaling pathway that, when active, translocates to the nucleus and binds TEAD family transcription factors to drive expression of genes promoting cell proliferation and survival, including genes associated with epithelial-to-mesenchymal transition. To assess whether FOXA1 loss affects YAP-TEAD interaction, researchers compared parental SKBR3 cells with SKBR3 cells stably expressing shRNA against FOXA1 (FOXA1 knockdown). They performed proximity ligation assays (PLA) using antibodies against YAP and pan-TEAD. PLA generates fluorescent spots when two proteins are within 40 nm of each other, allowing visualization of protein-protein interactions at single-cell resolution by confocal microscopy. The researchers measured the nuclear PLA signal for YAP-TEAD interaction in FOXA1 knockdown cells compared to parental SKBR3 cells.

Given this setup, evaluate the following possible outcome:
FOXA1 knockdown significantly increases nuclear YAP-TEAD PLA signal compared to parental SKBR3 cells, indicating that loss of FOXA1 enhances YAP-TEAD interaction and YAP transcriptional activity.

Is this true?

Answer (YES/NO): YES